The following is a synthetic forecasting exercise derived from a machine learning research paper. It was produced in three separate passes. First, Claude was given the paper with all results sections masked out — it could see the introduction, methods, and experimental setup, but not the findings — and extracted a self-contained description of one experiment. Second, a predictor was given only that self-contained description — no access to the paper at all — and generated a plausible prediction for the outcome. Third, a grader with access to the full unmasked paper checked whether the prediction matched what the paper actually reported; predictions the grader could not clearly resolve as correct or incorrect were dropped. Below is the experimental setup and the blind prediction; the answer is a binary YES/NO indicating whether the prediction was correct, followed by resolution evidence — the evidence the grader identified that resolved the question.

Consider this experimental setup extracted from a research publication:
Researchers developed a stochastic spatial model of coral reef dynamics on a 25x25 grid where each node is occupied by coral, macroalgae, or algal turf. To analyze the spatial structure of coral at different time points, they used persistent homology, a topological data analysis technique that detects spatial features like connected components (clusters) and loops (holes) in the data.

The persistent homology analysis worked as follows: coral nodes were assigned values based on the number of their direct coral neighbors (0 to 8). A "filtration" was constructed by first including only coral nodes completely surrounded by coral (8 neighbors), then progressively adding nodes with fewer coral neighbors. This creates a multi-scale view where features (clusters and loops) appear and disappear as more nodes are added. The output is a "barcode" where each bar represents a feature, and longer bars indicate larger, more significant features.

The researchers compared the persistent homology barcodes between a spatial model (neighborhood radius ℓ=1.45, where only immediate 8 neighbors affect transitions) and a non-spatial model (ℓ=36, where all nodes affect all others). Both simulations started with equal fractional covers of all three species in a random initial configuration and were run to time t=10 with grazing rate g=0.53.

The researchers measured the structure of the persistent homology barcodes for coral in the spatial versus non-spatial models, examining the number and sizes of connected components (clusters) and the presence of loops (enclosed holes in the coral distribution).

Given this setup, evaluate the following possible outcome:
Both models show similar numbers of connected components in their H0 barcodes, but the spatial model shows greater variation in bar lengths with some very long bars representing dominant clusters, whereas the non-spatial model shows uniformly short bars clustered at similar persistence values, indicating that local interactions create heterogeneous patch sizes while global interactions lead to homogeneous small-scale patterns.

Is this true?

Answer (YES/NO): NO